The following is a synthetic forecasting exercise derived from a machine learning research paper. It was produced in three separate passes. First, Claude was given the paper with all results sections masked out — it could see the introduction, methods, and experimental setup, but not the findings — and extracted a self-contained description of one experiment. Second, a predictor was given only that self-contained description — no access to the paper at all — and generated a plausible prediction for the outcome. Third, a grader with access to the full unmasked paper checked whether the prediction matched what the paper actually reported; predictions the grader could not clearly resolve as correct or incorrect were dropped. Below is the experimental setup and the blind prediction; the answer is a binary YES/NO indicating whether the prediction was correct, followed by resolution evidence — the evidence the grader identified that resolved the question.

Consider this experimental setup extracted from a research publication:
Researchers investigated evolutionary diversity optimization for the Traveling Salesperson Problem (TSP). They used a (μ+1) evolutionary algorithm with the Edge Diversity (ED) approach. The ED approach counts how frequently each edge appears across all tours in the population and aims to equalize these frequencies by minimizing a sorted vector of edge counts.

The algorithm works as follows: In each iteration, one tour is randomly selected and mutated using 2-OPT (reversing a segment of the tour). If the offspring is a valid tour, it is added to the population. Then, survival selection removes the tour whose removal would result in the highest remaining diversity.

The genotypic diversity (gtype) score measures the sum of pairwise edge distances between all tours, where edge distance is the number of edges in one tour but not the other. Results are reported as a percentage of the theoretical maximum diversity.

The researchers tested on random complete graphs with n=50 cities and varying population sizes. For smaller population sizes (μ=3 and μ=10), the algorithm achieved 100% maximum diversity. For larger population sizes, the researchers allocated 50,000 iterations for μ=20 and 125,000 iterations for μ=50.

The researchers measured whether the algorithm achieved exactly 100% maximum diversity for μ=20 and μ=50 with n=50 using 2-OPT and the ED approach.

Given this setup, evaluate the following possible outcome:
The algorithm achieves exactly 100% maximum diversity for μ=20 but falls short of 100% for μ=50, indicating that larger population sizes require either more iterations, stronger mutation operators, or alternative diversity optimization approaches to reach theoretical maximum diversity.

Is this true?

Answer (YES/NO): YES